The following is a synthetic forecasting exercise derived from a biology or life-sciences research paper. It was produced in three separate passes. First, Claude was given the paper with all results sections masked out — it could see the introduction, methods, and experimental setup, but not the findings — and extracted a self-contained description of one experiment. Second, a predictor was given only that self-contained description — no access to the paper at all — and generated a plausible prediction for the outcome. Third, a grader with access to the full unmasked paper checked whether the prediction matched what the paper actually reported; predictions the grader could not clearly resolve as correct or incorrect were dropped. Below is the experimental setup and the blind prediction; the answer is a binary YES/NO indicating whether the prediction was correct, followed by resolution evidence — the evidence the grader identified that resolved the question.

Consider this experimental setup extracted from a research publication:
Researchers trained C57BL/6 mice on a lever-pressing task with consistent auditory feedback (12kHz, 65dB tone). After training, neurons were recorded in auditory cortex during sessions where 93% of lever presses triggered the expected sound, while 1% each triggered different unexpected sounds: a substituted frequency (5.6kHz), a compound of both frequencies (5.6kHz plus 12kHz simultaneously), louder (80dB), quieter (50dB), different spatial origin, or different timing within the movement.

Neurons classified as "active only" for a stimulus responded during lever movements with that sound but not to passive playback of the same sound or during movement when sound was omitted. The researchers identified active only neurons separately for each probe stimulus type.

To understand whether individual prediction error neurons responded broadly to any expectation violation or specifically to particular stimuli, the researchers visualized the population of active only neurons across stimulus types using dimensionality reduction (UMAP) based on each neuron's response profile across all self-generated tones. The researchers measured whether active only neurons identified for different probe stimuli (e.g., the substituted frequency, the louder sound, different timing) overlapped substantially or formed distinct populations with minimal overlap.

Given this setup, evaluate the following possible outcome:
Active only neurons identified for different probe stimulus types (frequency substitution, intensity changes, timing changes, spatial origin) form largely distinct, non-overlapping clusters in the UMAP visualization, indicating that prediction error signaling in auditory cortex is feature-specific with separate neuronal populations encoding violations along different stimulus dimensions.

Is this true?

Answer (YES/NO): YES